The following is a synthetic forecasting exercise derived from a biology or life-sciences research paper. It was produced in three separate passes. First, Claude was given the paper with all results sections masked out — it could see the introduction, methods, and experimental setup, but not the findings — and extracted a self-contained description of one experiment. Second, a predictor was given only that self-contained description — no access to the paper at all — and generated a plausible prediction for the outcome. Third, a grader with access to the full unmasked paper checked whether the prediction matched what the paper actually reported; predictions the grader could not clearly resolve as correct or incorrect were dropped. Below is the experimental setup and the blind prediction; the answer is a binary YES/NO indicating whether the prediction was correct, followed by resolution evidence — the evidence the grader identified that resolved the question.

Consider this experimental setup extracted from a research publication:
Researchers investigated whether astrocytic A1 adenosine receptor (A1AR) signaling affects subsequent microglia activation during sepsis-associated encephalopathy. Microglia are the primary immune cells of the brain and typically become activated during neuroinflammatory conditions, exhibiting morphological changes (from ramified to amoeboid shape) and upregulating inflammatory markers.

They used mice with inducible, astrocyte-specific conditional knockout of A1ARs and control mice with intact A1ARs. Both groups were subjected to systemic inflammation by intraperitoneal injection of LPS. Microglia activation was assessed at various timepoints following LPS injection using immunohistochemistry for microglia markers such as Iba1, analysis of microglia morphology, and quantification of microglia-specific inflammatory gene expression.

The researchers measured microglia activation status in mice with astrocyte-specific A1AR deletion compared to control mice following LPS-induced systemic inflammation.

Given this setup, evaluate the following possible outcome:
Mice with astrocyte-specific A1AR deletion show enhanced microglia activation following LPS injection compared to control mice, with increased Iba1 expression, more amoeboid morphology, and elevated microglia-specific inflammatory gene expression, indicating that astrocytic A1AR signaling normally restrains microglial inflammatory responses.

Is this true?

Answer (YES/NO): NO